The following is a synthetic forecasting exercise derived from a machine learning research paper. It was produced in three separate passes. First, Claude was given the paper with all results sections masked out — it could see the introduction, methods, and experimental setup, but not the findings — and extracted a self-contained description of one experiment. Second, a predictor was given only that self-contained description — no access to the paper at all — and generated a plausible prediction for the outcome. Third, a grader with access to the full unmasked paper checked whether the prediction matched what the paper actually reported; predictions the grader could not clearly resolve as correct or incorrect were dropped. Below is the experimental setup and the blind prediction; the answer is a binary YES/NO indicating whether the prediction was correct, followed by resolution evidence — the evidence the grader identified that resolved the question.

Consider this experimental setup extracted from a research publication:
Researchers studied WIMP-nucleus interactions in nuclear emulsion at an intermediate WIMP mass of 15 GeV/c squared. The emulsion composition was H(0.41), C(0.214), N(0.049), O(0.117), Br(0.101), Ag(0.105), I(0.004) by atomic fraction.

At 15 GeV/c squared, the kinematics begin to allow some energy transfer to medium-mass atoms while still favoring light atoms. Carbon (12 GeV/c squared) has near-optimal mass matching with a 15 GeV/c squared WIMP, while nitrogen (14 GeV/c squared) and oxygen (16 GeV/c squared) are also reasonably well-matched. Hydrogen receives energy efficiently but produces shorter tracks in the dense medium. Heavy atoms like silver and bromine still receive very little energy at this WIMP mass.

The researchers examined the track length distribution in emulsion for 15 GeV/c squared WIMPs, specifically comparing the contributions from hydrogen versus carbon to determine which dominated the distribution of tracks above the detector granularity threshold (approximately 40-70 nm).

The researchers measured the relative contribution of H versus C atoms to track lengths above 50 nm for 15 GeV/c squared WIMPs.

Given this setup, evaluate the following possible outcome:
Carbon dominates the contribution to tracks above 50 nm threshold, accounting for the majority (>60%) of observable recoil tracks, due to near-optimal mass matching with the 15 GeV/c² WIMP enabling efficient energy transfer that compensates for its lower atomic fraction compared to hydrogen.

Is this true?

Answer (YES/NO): YES